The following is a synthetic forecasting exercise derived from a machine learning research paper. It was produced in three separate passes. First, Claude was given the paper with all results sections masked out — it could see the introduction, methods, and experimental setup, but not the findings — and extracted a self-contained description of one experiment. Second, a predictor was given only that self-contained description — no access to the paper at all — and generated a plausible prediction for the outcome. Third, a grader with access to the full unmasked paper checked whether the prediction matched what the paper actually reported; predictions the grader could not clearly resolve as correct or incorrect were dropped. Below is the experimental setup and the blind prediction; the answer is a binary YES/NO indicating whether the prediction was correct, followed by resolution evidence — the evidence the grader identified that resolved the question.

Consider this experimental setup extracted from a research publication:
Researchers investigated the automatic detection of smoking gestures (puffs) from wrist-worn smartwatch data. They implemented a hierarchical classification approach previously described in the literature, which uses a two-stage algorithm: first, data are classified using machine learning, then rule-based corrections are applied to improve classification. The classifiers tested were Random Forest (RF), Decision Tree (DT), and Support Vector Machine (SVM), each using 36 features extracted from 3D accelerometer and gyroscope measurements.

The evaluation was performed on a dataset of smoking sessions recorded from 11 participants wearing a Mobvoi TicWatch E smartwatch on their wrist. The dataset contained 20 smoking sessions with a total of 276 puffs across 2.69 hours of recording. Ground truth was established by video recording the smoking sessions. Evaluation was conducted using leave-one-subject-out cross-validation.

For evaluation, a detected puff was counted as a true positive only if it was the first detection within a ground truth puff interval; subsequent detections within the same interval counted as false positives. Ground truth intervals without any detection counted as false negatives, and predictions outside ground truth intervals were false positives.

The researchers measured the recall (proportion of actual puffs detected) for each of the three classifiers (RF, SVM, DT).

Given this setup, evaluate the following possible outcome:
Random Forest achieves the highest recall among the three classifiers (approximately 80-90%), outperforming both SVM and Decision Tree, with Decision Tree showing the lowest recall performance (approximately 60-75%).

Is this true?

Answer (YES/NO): NO